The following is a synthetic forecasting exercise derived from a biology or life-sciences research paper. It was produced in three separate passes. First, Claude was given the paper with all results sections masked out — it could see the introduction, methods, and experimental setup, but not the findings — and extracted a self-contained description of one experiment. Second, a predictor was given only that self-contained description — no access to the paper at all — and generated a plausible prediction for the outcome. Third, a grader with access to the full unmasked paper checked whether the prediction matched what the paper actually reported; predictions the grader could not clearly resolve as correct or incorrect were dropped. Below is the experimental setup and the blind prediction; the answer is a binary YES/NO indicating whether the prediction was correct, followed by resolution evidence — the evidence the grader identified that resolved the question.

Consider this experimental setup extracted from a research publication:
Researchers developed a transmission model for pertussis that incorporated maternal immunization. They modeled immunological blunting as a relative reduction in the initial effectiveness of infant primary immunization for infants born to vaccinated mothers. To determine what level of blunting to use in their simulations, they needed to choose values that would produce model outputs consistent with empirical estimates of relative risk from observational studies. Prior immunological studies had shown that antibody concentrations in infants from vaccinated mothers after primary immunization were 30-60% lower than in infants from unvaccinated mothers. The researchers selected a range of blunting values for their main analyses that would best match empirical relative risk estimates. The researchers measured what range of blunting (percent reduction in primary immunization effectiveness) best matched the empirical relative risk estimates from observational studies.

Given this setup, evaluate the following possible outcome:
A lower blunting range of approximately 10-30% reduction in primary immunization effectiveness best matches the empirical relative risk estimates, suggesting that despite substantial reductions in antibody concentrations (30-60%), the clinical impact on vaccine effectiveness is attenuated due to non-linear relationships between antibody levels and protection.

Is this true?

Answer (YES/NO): NO